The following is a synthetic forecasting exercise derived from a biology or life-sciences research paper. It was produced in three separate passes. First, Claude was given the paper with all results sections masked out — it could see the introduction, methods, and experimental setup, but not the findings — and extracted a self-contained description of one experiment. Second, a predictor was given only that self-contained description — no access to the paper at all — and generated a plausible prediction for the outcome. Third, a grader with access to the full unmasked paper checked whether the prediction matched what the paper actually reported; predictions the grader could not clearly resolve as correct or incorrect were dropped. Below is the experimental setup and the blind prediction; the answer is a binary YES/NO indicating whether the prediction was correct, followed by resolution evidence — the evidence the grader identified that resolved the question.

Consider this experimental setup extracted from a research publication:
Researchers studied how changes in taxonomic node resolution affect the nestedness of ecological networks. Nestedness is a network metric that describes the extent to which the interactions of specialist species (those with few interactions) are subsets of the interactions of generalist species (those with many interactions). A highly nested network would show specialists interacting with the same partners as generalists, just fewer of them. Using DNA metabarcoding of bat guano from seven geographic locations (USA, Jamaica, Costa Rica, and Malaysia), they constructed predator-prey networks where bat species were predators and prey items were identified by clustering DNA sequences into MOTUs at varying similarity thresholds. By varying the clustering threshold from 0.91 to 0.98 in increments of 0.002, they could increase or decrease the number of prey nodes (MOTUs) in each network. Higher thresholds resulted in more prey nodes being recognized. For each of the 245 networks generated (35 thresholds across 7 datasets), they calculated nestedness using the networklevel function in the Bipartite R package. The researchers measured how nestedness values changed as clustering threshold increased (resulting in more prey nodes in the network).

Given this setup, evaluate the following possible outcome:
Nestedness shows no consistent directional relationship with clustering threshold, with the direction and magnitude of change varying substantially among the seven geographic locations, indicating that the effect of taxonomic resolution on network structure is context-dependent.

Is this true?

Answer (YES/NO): NO